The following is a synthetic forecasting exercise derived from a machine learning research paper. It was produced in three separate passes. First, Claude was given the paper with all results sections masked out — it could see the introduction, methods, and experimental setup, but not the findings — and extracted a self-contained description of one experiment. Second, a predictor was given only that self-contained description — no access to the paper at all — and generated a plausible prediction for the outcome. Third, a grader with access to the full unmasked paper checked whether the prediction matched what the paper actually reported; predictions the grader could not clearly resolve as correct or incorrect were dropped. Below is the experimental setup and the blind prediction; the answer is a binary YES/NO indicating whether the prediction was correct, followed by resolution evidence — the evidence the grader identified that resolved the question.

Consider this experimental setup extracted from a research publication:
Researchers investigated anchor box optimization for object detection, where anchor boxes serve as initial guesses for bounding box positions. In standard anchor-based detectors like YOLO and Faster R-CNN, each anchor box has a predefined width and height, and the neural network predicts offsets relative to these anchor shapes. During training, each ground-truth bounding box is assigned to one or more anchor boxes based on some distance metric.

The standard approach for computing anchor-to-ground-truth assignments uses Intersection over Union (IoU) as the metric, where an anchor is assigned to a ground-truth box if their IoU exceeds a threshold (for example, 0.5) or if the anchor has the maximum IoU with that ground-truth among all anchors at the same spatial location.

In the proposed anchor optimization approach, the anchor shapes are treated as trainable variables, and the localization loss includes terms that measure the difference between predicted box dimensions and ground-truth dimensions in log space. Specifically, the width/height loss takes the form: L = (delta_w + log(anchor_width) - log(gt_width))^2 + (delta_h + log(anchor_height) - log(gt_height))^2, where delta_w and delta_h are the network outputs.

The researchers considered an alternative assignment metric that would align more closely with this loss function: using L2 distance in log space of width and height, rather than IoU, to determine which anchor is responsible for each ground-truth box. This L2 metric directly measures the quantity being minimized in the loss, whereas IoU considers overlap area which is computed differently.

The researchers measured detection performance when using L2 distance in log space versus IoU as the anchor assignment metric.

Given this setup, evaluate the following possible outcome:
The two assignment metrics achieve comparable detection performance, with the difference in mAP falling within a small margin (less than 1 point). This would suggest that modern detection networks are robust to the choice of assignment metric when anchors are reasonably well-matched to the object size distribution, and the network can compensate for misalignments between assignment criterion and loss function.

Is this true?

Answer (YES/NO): YES